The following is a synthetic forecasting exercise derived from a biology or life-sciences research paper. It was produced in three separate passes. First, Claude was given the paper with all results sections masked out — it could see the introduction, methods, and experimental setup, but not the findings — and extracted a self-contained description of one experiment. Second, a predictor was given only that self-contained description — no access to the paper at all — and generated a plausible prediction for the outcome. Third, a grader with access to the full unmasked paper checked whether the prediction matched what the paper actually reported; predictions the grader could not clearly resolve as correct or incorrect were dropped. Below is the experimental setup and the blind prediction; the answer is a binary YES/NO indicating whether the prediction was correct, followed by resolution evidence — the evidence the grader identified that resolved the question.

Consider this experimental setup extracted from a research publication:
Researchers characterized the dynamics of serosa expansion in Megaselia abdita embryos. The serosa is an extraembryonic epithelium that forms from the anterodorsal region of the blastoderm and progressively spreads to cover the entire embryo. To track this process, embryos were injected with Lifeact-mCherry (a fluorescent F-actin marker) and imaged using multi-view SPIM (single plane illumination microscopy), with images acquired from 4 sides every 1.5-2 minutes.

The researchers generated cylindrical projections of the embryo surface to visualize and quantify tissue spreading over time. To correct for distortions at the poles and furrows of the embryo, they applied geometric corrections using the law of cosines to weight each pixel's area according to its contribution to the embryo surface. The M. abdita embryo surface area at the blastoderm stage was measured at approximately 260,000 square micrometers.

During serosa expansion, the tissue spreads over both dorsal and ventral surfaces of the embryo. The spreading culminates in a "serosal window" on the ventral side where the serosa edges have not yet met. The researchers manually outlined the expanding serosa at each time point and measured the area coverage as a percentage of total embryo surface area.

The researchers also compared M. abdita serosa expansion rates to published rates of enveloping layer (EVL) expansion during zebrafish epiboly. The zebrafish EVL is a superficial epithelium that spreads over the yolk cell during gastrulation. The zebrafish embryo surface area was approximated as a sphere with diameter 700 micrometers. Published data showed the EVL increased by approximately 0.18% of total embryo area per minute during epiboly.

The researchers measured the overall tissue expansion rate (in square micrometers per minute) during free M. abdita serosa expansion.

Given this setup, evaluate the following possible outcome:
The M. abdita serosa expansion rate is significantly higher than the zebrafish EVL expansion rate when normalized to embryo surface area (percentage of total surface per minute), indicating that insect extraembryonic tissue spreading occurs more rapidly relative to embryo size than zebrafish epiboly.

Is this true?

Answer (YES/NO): YES